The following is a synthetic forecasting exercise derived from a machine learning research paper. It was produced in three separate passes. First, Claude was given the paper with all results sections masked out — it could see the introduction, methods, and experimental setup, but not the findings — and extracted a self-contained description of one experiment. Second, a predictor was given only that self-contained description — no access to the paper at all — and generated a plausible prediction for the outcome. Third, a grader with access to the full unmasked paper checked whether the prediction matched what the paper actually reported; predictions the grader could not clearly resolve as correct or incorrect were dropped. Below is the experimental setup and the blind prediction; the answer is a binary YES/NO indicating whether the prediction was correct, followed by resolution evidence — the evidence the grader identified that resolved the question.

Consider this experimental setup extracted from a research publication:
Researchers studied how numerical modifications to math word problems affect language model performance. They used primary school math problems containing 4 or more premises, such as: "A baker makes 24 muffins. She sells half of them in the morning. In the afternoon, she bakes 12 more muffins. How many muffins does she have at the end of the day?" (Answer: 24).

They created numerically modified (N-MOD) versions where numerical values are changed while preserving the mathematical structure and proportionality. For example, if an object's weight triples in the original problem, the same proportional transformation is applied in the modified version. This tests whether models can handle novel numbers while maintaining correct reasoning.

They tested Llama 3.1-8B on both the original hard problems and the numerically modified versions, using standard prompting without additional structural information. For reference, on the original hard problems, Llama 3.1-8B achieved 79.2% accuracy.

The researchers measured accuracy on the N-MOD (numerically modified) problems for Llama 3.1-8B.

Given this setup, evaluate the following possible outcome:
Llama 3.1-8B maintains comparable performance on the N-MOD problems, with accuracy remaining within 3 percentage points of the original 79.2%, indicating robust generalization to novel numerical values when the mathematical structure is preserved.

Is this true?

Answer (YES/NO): NO